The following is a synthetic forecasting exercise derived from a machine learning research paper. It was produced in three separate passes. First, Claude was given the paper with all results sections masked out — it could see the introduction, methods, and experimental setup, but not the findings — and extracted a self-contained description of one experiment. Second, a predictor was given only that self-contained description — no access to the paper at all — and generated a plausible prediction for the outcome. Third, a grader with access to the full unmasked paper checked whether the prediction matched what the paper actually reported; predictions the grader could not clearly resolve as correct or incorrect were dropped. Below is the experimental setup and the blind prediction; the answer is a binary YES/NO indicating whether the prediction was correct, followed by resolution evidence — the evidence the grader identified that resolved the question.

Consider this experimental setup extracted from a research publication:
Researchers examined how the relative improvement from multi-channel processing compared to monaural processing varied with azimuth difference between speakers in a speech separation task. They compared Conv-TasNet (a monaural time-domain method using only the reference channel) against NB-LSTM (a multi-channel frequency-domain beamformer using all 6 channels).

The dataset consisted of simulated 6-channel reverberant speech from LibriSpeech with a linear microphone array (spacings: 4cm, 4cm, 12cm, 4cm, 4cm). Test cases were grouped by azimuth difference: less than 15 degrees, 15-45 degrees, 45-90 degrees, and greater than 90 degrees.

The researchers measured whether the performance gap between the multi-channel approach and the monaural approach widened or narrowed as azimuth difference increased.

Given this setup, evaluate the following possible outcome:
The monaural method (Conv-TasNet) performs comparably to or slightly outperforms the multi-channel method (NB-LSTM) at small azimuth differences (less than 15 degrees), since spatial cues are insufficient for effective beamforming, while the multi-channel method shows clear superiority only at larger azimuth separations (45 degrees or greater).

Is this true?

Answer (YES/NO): NO